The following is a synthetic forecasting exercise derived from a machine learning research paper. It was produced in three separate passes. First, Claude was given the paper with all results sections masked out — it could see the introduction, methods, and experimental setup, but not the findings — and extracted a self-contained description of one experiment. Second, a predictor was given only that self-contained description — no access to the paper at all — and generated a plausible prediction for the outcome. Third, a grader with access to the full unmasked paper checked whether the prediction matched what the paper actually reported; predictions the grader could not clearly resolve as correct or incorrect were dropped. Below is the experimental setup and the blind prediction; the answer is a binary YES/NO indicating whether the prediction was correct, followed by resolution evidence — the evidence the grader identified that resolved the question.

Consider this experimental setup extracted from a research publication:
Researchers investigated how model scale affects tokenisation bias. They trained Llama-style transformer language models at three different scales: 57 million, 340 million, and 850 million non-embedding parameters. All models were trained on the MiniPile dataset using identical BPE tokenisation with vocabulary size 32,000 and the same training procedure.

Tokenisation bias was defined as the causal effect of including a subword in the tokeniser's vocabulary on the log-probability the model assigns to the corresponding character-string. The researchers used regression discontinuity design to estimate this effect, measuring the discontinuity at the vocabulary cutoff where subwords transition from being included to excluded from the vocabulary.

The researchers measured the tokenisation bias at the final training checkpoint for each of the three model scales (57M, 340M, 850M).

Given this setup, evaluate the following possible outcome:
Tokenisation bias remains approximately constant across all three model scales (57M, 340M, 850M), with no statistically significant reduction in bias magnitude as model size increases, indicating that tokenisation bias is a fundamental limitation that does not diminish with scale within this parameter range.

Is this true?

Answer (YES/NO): NO